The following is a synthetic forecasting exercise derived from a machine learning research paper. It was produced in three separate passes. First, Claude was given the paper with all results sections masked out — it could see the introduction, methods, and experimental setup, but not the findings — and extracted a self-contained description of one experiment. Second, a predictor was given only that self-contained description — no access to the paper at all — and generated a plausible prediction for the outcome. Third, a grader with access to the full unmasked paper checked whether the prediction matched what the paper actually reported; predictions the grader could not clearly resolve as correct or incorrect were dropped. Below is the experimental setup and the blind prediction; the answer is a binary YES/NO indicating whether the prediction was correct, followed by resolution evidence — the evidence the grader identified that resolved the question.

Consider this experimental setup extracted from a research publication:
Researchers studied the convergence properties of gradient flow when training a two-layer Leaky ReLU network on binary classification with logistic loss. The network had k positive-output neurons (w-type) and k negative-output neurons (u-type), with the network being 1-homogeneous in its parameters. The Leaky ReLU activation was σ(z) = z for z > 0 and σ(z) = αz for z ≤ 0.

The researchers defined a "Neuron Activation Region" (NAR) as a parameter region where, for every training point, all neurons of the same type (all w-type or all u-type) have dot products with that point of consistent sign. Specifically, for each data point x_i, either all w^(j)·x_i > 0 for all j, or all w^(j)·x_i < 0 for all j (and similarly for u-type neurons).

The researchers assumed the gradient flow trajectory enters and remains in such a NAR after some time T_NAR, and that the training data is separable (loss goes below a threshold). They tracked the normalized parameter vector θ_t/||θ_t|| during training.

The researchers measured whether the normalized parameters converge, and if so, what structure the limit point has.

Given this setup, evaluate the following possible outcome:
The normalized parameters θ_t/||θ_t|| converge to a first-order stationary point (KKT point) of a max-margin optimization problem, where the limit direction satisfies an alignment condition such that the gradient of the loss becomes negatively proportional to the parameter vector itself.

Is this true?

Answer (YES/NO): YES